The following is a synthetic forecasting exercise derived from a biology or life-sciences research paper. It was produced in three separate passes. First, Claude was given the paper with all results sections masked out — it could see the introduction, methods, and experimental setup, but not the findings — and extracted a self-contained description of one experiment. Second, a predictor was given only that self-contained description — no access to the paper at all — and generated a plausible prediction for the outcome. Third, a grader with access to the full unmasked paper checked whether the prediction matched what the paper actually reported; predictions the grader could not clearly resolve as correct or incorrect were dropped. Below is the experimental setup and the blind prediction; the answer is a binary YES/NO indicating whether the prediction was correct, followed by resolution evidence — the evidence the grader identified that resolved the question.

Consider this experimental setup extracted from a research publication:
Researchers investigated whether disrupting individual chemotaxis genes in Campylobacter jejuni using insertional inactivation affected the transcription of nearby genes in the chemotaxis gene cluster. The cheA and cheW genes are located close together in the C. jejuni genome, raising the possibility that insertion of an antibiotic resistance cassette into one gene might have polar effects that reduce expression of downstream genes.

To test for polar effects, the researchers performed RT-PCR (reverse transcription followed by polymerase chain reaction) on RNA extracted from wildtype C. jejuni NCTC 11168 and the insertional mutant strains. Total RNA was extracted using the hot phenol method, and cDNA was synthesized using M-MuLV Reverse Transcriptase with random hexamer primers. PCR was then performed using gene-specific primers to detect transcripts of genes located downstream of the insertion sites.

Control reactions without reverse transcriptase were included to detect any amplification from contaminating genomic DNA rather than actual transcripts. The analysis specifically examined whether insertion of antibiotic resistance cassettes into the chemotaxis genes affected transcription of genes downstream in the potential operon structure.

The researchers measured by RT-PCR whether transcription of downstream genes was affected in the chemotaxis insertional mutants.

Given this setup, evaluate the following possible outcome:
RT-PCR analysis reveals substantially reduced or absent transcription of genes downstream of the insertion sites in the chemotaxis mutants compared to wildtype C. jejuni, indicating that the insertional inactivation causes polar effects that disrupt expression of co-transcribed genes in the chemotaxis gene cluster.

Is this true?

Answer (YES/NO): NO